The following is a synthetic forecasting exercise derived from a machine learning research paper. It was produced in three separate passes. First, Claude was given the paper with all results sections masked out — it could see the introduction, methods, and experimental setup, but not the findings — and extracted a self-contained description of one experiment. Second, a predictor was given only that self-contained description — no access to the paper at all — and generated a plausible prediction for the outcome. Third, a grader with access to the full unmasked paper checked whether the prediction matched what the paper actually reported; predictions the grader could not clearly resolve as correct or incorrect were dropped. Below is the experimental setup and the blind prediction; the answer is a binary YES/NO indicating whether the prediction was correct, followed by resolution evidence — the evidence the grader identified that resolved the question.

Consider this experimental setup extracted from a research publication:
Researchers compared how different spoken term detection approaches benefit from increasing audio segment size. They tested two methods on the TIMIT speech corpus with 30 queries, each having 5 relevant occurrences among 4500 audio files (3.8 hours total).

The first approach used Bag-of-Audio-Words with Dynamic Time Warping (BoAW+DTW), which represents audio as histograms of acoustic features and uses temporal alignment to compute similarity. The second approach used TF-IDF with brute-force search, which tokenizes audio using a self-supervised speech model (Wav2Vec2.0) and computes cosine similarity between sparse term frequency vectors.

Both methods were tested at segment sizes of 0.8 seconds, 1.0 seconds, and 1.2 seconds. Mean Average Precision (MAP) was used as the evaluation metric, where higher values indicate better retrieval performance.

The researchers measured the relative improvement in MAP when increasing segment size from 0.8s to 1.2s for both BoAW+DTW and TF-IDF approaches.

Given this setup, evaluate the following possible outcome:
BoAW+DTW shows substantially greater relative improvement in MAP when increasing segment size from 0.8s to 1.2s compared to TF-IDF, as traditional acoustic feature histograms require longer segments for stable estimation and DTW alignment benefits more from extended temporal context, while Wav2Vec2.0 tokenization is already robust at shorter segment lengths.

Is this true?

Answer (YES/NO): NO